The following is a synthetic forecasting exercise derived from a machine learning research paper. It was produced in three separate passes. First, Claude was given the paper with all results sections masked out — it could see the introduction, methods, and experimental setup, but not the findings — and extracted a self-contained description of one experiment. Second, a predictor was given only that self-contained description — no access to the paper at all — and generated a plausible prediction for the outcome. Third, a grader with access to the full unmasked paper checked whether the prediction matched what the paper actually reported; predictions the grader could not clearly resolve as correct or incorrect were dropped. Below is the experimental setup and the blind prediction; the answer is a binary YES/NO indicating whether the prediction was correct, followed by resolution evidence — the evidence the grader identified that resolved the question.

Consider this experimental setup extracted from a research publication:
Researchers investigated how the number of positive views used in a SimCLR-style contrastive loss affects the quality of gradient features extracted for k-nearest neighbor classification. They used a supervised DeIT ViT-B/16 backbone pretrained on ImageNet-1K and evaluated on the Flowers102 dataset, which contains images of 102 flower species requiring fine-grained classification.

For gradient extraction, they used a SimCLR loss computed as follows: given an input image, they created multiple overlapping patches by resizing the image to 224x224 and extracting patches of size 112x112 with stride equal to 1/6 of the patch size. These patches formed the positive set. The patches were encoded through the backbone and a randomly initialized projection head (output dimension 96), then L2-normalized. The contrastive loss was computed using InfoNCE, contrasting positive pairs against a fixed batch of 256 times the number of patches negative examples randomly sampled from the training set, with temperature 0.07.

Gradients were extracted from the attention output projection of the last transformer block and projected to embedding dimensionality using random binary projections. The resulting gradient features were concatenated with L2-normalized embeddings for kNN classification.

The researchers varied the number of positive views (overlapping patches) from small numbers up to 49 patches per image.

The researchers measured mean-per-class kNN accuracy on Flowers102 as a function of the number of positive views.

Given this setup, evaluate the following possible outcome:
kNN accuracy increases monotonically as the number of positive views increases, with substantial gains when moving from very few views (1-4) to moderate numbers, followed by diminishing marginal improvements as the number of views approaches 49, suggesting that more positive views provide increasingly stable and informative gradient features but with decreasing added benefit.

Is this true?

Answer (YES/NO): YES